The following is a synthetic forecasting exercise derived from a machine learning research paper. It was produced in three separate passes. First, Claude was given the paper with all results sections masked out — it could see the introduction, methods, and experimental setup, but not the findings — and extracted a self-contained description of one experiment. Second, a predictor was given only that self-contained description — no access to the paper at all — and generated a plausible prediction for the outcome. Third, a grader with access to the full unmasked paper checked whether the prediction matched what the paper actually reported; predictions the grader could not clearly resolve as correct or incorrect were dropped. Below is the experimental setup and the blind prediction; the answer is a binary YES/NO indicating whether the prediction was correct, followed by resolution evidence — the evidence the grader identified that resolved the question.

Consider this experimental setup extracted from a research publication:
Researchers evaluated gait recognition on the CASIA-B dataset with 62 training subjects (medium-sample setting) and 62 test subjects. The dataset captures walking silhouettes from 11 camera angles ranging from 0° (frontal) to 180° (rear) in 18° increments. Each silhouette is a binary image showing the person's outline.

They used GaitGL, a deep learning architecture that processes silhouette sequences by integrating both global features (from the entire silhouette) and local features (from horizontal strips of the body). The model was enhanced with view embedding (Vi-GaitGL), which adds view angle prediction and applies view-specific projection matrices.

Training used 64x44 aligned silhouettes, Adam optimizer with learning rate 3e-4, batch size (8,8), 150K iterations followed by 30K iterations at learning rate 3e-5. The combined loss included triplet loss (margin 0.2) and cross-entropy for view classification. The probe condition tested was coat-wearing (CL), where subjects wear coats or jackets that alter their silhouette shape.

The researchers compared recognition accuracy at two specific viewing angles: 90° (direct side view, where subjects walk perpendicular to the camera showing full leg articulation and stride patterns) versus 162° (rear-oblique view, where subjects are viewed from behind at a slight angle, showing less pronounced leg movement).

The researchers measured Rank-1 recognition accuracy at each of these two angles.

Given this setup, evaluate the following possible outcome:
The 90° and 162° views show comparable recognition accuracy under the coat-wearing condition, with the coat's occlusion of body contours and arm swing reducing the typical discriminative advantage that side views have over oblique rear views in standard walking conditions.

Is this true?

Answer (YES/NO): NO